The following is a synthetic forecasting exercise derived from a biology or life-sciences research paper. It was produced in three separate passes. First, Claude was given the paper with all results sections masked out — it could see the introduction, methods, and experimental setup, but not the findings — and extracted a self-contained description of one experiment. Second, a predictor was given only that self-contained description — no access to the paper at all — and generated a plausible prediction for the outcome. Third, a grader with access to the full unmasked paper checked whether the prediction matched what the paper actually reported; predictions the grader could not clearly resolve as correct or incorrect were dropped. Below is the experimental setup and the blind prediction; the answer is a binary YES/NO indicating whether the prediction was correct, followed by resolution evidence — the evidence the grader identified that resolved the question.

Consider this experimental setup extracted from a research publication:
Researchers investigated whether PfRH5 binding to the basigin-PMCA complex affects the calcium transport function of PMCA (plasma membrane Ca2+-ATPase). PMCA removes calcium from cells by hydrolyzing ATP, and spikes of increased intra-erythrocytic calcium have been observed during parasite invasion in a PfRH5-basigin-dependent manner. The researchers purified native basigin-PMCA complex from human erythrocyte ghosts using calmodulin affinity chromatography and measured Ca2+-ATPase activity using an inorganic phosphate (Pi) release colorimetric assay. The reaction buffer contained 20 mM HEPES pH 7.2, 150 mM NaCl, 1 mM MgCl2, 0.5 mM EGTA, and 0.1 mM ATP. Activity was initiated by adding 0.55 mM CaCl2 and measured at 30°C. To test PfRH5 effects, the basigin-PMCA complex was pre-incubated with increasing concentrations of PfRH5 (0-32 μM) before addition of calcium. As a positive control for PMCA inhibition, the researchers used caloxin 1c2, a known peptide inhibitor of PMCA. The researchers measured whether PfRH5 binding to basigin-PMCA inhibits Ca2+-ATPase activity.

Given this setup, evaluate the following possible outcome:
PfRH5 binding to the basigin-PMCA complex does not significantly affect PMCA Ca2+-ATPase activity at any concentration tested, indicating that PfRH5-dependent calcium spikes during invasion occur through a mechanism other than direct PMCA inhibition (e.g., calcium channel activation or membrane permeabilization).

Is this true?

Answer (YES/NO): YES